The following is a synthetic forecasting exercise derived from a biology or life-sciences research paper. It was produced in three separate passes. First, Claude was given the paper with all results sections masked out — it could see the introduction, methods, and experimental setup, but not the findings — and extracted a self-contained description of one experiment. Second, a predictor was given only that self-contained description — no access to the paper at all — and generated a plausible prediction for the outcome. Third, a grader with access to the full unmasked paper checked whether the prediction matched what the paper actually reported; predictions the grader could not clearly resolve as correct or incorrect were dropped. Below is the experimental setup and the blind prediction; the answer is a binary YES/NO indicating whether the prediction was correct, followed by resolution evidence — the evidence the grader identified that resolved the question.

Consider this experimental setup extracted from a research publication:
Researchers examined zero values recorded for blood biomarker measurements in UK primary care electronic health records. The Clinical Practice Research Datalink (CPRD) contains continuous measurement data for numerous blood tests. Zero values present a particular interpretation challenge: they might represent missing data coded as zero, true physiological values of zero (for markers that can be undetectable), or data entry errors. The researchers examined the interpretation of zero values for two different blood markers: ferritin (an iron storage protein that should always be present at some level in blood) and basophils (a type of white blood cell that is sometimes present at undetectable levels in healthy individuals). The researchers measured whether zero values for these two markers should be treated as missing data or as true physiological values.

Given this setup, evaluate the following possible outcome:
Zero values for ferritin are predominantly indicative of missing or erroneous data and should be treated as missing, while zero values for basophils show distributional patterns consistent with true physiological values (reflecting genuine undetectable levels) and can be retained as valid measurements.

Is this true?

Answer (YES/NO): YES